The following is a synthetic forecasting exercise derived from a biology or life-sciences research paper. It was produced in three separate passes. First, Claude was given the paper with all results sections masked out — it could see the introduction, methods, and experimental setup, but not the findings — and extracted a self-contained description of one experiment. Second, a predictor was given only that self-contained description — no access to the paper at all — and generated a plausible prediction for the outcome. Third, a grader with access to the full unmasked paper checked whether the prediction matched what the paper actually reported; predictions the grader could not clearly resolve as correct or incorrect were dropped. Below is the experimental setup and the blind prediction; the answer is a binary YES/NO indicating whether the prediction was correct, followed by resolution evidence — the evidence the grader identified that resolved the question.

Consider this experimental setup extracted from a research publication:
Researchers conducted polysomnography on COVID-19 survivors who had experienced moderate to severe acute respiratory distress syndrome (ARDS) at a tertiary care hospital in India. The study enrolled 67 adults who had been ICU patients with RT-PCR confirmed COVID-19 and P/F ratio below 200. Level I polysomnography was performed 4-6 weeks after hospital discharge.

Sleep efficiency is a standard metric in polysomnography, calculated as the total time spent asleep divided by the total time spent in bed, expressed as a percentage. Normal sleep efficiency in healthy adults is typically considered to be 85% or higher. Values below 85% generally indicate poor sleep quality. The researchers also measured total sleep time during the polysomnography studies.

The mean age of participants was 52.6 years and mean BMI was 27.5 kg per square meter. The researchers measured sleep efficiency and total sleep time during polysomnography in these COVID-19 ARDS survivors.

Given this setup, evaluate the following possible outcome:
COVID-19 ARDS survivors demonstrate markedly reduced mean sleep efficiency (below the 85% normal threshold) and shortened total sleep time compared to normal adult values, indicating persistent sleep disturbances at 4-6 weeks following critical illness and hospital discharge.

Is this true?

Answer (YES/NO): YES